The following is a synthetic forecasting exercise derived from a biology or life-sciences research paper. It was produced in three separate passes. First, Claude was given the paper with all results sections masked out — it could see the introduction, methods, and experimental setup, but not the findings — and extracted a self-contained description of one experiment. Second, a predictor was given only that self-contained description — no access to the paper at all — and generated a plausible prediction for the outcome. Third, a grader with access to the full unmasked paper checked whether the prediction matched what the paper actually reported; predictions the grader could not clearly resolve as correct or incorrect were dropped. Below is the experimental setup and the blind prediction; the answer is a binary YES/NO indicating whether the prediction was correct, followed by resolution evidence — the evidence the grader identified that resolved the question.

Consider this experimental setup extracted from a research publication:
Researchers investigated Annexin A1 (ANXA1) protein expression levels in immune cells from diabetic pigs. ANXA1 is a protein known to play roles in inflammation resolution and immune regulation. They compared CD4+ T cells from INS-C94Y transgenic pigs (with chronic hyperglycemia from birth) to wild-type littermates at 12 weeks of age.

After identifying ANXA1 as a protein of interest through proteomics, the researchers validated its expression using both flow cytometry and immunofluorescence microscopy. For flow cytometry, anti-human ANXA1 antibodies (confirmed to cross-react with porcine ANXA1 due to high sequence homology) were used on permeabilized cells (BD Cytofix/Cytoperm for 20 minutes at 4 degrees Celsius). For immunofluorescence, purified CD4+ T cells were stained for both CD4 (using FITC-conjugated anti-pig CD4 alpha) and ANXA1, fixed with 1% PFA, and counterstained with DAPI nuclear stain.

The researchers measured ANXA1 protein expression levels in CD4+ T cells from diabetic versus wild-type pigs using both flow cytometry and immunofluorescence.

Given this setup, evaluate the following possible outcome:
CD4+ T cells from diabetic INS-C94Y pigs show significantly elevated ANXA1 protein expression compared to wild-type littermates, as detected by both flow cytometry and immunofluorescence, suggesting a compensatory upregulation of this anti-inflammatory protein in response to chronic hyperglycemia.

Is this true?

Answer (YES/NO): NO